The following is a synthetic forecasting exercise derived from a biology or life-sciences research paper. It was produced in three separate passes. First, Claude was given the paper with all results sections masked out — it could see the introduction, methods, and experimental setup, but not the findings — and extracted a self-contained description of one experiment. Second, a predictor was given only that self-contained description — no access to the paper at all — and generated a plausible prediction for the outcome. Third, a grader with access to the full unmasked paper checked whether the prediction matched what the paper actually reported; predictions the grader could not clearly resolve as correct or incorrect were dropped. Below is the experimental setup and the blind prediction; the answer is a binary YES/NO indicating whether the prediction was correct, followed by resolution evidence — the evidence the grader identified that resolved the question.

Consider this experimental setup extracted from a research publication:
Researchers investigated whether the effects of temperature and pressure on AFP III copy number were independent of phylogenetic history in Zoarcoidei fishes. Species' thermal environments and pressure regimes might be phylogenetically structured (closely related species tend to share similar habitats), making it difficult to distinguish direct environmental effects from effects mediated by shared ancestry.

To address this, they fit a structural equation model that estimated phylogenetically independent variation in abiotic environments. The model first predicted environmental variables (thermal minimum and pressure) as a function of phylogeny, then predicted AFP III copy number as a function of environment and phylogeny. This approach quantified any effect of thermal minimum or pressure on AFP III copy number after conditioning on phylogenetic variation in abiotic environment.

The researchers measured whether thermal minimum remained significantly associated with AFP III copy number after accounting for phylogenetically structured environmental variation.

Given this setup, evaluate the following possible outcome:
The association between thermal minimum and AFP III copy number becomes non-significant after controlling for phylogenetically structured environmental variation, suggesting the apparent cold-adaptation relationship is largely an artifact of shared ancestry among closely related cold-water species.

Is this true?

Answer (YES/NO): NO